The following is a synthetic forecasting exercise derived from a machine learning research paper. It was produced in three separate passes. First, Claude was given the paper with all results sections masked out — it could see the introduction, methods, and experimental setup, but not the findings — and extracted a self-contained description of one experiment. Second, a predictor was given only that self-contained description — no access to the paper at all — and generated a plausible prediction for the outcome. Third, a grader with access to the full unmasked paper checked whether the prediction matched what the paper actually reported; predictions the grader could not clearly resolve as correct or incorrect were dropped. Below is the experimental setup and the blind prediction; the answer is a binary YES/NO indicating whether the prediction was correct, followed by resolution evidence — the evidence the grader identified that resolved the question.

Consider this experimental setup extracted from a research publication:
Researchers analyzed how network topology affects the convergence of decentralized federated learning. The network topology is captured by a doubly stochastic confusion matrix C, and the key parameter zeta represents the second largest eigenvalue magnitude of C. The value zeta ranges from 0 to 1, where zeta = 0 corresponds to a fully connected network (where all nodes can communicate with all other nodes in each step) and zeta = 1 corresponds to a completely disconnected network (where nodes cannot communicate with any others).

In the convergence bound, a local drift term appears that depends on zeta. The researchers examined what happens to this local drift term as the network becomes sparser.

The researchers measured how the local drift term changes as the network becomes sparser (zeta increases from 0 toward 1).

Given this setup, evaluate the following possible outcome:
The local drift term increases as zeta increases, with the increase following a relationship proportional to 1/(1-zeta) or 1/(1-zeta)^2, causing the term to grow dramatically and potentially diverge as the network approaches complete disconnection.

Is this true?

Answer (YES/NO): NO